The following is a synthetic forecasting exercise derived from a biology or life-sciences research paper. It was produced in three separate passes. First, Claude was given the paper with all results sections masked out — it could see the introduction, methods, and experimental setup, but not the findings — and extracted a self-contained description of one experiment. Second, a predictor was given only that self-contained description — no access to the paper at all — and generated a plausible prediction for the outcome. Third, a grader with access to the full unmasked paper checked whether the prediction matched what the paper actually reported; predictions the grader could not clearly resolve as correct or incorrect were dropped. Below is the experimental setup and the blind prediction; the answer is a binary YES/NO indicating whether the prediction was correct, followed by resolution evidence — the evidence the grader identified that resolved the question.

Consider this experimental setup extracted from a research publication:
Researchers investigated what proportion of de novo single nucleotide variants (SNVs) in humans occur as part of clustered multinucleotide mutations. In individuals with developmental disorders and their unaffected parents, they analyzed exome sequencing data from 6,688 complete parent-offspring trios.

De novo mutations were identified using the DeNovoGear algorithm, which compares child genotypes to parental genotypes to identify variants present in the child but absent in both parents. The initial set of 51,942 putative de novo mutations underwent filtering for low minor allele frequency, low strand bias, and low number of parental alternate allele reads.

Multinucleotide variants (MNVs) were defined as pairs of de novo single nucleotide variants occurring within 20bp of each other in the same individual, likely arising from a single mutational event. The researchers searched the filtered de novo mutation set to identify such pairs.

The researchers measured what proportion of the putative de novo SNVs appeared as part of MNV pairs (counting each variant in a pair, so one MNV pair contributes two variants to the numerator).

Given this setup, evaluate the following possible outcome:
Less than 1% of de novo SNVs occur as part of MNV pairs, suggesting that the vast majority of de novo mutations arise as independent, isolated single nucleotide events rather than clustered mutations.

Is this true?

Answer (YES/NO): NO